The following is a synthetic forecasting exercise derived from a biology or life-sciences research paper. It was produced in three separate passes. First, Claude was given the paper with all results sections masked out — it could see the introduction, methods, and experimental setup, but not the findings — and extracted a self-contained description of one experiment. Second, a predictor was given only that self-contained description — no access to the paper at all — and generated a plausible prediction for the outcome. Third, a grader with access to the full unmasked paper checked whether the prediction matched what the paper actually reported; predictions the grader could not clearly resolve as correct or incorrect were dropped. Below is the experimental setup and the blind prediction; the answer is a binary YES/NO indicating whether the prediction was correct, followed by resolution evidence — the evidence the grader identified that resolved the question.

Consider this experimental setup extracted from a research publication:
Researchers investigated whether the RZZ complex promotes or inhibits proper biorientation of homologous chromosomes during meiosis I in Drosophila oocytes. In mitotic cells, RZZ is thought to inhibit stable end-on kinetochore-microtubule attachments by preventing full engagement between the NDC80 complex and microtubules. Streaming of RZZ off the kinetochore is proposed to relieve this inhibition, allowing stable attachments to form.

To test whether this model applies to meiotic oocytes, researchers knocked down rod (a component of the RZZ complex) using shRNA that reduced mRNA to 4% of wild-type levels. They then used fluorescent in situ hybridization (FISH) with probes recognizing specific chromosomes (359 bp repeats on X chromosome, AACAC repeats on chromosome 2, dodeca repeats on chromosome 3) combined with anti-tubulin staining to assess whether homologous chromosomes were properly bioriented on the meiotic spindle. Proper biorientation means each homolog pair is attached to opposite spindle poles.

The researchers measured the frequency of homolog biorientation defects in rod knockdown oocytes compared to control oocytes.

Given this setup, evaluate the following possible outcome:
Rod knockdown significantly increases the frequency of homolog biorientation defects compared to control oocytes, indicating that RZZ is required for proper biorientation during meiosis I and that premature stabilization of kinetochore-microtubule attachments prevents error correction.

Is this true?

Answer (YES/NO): YES